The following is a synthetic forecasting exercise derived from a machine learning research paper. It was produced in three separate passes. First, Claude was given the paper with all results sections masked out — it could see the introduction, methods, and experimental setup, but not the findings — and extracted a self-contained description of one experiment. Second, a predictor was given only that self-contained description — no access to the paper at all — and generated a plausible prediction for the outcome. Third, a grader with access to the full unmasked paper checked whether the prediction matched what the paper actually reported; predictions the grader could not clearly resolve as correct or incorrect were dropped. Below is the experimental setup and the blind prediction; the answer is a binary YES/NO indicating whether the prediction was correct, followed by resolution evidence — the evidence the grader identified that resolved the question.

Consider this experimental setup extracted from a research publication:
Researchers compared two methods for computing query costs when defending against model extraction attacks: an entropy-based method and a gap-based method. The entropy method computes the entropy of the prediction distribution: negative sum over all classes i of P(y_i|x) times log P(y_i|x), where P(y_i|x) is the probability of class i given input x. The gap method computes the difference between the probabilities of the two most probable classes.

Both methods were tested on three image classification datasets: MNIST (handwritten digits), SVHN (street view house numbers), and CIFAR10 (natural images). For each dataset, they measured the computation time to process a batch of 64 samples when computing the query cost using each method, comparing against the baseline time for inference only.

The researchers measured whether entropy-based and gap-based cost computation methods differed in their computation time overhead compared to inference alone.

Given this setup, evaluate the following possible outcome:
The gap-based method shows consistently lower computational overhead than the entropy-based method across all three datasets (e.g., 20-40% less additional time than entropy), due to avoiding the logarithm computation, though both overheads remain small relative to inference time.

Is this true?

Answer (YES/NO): NO